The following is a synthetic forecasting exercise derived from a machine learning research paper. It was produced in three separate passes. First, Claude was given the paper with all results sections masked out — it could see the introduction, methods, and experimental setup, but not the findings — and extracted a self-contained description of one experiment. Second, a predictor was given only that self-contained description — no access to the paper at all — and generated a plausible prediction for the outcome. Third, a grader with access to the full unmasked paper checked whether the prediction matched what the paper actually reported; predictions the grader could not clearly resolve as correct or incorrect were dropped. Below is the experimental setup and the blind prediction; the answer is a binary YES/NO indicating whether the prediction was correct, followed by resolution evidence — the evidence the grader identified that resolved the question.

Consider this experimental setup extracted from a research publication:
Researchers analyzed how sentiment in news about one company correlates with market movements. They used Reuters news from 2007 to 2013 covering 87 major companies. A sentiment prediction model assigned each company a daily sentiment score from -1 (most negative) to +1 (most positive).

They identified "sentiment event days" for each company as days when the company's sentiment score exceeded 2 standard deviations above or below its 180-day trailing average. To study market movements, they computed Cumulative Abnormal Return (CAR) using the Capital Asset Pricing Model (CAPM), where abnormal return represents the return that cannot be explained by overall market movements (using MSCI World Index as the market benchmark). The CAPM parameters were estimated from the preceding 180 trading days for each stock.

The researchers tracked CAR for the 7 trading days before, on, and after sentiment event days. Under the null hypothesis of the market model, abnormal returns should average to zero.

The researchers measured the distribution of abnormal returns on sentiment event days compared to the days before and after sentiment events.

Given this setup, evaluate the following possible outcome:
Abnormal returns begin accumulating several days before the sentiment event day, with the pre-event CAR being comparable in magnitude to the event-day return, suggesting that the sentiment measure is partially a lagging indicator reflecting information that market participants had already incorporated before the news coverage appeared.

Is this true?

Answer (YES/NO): NO